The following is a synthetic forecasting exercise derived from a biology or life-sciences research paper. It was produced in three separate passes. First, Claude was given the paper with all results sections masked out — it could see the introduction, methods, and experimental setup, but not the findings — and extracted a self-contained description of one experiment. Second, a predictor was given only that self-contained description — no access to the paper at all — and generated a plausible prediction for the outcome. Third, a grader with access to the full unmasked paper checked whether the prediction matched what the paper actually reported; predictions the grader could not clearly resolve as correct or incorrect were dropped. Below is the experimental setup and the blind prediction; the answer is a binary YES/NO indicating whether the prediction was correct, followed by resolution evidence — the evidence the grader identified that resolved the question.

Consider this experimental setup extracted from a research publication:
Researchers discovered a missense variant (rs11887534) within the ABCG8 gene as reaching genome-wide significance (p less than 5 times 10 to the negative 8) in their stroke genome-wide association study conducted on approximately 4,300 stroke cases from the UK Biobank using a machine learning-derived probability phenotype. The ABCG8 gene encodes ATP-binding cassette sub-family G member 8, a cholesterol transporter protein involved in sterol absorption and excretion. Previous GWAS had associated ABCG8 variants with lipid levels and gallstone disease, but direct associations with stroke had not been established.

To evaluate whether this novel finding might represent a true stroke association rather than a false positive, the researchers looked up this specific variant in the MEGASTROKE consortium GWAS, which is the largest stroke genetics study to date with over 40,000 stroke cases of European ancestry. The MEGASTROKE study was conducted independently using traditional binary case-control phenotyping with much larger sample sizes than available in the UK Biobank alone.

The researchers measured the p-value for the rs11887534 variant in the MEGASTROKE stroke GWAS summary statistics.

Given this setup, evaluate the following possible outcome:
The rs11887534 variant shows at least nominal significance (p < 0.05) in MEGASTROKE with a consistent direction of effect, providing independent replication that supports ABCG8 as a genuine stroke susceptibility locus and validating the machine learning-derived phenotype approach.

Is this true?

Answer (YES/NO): YES